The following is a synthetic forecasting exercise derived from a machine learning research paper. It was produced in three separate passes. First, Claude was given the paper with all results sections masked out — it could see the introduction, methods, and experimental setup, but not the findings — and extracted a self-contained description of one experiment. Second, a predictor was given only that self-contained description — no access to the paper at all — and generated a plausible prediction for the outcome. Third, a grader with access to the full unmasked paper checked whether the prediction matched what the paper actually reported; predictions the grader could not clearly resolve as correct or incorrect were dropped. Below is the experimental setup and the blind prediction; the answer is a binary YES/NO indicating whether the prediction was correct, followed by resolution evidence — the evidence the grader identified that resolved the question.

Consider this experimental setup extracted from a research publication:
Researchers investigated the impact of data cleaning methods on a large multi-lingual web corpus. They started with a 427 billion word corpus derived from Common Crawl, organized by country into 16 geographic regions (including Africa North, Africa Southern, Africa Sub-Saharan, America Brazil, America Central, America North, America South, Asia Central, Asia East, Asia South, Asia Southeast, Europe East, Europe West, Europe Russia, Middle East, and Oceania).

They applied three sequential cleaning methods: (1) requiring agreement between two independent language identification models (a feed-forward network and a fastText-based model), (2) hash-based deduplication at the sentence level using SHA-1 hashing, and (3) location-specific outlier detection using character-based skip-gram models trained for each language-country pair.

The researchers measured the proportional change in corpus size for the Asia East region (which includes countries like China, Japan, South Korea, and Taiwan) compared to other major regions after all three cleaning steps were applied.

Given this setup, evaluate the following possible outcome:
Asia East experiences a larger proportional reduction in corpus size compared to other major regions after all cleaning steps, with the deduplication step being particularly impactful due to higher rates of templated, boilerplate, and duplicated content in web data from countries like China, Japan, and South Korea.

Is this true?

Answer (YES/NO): NO